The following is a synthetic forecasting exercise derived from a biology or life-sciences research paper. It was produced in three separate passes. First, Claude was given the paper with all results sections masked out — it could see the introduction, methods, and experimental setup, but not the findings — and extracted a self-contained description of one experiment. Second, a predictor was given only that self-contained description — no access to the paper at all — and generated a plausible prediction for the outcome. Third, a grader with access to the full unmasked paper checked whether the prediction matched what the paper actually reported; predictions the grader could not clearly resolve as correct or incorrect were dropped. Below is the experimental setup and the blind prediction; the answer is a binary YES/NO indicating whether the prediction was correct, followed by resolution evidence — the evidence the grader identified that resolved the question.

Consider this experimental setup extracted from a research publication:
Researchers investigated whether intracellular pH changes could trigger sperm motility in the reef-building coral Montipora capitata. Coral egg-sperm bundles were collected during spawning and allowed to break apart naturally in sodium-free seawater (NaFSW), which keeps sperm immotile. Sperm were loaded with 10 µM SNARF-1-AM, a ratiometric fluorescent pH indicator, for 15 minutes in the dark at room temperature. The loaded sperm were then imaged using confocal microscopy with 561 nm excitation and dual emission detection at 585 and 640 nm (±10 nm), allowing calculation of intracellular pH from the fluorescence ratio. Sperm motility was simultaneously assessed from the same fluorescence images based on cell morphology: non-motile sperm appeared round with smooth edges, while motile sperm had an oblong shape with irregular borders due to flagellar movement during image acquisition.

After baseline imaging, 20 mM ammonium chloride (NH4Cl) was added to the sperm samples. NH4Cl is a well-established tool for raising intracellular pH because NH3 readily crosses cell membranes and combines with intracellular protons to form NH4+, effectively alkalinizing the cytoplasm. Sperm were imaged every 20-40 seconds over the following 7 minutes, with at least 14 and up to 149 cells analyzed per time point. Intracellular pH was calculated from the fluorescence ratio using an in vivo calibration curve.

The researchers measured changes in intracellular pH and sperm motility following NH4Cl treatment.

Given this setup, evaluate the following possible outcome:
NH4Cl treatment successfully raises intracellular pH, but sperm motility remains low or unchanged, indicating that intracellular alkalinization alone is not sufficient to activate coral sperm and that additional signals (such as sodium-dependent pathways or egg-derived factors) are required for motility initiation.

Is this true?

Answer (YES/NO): NO